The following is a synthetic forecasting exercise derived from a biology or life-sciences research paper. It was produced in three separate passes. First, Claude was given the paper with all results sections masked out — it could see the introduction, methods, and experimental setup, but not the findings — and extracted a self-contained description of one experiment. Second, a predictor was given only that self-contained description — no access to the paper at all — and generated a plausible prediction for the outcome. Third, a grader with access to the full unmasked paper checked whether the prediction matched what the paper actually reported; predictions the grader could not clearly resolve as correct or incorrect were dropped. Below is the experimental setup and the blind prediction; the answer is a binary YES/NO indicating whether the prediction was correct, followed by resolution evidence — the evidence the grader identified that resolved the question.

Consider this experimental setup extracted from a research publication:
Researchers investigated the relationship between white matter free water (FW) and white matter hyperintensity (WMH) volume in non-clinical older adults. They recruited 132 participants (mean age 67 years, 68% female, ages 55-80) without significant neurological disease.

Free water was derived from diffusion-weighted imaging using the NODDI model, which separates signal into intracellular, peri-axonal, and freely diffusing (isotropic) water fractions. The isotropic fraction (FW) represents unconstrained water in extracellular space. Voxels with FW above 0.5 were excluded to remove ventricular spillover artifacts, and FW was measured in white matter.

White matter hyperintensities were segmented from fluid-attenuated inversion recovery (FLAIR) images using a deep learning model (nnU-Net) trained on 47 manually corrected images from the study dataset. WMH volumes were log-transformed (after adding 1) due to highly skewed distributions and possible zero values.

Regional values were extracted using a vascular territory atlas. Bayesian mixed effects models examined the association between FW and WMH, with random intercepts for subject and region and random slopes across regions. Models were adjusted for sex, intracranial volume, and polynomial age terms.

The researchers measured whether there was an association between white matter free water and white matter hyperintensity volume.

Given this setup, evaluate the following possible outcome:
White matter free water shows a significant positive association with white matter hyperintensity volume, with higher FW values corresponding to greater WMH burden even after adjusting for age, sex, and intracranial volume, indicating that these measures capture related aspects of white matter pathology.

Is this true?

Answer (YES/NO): YES